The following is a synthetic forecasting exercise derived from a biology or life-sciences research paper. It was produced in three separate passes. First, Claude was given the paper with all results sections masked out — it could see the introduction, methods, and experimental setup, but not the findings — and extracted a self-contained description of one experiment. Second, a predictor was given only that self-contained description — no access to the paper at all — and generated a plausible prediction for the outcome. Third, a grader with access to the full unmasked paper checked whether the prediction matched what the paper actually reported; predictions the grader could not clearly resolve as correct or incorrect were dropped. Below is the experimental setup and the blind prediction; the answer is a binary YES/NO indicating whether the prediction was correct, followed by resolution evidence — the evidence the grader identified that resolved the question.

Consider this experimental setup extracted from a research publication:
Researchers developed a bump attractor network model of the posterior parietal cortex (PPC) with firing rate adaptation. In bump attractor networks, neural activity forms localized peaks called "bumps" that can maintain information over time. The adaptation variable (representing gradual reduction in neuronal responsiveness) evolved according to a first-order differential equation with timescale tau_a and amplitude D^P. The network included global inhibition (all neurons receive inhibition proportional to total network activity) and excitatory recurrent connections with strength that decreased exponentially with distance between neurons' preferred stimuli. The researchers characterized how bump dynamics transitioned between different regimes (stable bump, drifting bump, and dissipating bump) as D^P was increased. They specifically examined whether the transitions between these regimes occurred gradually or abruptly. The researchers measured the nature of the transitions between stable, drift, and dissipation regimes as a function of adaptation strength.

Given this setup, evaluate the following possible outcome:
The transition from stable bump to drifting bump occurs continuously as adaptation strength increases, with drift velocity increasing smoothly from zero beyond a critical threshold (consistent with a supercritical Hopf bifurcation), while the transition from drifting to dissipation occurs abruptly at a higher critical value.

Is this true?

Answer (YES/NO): YES